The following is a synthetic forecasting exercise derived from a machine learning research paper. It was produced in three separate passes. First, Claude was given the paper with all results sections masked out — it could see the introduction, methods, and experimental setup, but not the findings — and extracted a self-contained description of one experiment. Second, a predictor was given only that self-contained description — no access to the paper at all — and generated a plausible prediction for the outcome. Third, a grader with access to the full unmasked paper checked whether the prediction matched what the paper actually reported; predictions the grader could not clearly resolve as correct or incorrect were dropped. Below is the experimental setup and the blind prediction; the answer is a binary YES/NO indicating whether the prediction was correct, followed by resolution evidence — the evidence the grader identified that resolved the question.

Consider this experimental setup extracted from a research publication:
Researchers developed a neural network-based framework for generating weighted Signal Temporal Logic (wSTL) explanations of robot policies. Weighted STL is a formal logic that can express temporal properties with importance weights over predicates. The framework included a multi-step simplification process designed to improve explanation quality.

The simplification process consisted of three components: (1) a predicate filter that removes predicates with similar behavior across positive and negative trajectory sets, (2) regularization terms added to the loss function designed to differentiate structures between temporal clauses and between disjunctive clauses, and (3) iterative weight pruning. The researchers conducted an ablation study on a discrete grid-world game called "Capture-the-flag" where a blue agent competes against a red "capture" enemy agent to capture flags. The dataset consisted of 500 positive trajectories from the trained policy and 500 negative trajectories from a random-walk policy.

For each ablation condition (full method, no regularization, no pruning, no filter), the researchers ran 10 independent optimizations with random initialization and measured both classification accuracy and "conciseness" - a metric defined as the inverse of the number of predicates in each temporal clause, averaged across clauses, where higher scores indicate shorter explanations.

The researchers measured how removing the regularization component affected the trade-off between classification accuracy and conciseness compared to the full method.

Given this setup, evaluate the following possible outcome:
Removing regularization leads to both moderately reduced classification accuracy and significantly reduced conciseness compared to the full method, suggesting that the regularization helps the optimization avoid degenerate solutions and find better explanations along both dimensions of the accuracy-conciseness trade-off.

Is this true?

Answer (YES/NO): NO